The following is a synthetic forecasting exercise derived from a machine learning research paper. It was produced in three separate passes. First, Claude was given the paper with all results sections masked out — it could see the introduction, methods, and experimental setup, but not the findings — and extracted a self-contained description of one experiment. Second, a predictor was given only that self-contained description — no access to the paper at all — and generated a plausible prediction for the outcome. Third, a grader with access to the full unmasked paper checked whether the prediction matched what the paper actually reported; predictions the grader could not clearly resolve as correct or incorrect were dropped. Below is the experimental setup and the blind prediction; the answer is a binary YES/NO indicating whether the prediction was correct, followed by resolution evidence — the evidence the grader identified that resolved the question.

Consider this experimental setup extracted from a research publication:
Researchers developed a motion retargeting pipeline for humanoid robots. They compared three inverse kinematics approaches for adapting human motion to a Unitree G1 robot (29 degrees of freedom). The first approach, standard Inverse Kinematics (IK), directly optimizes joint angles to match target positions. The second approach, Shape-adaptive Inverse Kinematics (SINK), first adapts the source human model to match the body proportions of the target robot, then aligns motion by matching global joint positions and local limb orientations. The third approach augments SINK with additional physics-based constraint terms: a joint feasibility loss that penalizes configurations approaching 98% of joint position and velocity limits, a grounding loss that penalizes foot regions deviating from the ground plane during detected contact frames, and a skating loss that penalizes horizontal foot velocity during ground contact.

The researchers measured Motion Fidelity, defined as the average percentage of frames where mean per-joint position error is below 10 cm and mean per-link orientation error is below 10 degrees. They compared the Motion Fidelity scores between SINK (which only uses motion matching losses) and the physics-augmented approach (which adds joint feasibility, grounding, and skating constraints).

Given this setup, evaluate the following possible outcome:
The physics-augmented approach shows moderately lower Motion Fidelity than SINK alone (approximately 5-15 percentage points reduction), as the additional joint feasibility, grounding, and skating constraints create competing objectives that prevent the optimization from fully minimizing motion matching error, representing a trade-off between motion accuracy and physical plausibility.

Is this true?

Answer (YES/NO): NO